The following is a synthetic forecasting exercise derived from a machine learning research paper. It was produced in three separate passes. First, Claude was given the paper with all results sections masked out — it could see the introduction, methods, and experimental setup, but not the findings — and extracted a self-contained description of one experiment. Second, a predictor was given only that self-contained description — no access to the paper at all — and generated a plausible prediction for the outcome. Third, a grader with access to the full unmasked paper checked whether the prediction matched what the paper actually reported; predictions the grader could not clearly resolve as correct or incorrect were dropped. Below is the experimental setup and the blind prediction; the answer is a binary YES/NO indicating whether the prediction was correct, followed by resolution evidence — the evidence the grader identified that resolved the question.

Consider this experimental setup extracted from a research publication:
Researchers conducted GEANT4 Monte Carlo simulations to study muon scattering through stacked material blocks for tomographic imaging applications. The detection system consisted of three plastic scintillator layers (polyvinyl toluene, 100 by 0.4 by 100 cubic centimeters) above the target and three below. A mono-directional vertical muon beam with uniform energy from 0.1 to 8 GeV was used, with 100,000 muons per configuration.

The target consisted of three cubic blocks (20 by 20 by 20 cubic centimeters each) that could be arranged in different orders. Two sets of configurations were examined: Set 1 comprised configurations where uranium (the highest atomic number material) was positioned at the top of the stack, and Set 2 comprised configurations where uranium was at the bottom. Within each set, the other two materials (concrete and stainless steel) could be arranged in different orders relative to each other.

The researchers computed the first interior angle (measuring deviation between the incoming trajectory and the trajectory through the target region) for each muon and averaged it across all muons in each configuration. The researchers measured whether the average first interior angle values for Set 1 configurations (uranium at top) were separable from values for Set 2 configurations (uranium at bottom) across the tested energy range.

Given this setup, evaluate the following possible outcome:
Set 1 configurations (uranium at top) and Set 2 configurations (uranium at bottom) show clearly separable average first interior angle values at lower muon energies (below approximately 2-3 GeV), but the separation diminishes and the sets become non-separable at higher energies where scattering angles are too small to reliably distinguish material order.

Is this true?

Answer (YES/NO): NO